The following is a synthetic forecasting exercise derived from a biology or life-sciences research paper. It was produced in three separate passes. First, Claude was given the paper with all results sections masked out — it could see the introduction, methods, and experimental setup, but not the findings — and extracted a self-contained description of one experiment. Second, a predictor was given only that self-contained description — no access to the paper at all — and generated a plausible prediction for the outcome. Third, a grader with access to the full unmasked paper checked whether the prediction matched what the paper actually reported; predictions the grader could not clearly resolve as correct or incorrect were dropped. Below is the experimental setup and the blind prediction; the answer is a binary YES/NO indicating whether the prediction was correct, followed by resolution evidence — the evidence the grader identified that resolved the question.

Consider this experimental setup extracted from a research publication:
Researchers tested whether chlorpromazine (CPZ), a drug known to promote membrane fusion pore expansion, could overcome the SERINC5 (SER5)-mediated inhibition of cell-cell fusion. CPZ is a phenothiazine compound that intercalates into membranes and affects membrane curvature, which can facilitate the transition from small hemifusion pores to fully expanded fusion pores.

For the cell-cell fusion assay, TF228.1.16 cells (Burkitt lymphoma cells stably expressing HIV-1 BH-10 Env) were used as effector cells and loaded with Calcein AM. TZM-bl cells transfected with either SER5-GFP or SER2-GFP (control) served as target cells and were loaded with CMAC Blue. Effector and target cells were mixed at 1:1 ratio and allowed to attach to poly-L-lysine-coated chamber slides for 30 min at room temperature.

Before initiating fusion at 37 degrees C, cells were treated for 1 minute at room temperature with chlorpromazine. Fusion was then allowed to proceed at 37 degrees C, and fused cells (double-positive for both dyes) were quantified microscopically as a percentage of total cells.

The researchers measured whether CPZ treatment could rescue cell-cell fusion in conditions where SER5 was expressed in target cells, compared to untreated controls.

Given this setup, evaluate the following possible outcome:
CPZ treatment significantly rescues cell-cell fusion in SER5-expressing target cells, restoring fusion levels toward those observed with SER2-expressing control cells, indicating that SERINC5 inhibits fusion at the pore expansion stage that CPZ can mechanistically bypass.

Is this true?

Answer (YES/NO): NO